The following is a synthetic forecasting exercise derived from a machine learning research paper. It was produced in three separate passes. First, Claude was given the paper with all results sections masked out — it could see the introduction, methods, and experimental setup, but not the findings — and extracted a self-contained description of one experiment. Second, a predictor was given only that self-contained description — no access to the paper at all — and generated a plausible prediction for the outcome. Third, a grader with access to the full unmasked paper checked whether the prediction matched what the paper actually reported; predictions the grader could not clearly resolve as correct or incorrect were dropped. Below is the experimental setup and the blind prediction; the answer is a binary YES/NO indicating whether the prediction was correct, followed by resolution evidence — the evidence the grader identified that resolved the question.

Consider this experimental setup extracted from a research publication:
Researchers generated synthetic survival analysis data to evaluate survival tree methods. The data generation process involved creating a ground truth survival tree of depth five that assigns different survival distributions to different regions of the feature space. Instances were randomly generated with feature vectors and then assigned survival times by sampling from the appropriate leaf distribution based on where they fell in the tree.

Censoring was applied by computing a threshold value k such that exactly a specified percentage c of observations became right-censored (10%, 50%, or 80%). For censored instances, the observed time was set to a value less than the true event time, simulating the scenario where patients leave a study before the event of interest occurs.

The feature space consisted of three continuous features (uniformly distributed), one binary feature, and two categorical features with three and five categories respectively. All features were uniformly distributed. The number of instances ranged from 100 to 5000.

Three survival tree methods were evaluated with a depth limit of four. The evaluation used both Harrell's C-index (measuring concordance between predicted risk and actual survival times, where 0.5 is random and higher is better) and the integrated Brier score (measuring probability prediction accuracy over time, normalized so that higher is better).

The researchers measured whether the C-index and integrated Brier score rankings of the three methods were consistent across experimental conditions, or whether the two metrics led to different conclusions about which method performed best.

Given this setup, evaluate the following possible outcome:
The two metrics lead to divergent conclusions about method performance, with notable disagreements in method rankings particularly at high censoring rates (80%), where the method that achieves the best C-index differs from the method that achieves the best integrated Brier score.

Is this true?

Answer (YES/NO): NO